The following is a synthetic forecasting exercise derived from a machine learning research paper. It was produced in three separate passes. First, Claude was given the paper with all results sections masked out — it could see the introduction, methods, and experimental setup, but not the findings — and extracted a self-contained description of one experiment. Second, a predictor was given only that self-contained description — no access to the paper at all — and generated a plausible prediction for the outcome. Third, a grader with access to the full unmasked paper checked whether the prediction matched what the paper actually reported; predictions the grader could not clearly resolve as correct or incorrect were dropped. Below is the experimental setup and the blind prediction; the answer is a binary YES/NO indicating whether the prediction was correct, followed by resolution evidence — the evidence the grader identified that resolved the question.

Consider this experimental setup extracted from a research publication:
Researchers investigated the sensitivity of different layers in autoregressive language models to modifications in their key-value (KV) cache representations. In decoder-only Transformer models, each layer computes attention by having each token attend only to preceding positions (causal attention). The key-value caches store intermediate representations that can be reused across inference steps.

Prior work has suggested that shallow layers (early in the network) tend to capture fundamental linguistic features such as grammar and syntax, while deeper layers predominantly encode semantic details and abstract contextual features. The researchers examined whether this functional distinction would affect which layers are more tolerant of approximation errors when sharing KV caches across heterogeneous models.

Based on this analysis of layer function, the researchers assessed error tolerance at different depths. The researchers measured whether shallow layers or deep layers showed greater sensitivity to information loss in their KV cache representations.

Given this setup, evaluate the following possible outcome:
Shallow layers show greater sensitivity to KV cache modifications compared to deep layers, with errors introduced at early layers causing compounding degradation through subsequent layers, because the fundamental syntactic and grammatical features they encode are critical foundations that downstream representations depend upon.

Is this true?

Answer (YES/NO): YES